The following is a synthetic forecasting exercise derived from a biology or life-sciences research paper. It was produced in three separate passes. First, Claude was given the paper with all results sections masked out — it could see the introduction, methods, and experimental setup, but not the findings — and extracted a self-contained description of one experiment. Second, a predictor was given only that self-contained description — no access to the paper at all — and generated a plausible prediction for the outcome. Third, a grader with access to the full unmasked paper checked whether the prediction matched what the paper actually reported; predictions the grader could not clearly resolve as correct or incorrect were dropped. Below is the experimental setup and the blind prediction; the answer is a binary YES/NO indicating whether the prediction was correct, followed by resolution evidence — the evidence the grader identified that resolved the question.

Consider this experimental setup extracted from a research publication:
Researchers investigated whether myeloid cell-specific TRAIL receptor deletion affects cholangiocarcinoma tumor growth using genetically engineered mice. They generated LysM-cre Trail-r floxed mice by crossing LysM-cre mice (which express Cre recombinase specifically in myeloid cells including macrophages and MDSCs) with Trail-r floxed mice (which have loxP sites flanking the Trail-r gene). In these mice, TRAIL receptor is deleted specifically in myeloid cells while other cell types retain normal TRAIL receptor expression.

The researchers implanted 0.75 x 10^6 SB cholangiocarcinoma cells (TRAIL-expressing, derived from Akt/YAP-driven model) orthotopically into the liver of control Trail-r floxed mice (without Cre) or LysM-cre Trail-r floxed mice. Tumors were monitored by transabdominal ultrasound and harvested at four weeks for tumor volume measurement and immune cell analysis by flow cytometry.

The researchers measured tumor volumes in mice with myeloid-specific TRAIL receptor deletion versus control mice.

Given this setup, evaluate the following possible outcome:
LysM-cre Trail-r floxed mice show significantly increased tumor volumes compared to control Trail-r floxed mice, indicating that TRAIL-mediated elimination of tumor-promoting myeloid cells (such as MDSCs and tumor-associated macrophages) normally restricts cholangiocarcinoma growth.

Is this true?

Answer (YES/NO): NO